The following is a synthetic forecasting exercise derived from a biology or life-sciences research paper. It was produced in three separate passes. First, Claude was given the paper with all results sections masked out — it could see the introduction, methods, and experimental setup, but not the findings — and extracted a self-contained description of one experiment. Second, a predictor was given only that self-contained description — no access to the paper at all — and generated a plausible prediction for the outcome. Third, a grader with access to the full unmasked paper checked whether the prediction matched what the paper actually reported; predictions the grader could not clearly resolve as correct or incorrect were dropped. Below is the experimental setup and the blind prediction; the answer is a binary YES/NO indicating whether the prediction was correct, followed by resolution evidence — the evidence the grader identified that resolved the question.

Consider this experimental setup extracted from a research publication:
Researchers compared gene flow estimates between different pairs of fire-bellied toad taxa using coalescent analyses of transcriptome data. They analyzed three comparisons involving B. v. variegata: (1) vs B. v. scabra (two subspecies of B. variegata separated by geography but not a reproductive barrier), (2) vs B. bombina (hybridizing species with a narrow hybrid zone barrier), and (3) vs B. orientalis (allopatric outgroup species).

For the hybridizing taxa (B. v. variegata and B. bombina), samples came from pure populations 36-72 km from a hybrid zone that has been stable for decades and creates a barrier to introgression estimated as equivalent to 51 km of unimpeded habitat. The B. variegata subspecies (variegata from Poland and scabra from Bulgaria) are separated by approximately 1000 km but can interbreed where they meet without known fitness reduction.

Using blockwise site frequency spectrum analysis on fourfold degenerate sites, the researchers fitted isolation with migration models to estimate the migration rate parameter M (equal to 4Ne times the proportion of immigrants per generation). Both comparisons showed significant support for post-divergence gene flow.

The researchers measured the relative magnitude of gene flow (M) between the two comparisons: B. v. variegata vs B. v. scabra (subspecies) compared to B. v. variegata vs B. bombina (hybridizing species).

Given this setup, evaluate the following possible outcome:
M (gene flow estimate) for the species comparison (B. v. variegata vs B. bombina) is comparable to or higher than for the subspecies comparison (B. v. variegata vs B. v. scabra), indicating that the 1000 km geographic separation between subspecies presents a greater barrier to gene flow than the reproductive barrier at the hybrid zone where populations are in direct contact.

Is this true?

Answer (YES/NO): NO